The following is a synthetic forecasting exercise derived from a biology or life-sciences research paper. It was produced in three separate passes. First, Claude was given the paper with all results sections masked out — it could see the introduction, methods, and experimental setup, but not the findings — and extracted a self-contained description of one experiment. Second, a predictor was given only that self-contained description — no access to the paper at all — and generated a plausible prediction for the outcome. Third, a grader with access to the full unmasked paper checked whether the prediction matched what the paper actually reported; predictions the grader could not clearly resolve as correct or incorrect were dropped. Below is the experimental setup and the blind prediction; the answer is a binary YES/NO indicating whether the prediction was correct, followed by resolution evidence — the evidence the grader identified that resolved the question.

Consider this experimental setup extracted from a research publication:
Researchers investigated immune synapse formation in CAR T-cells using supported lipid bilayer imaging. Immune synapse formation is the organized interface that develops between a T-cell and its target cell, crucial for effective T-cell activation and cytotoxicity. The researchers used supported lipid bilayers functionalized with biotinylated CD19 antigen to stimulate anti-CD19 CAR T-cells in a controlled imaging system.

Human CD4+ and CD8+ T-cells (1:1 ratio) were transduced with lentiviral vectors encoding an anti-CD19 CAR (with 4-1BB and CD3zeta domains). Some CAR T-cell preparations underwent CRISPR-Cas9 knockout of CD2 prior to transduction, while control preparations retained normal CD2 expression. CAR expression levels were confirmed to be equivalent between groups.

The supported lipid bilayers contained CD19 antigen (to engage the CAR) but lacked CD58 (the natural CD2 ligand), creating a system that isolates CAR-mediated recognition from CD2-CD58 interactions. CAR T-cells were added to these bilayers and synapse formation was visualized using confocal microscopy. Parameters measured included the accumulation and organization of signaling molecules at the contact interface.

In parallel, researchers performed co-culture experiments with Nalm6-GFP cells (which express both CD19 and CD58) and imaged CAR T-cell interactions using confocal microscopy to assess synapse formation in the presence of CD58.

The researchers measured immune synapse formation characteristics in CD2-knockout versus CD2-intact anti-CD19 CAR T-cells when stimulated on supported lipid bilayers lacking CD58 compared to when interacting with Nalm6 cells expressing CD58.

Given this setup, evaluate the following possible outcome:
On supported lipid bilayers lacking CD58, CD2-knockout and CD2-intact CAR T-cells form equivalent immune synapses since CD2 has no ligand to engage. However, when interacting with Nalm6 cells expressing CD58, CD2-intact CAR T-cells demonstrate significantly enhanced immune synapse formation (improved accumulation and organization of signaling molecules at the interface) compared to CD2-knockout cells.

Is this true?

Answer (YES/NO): NO